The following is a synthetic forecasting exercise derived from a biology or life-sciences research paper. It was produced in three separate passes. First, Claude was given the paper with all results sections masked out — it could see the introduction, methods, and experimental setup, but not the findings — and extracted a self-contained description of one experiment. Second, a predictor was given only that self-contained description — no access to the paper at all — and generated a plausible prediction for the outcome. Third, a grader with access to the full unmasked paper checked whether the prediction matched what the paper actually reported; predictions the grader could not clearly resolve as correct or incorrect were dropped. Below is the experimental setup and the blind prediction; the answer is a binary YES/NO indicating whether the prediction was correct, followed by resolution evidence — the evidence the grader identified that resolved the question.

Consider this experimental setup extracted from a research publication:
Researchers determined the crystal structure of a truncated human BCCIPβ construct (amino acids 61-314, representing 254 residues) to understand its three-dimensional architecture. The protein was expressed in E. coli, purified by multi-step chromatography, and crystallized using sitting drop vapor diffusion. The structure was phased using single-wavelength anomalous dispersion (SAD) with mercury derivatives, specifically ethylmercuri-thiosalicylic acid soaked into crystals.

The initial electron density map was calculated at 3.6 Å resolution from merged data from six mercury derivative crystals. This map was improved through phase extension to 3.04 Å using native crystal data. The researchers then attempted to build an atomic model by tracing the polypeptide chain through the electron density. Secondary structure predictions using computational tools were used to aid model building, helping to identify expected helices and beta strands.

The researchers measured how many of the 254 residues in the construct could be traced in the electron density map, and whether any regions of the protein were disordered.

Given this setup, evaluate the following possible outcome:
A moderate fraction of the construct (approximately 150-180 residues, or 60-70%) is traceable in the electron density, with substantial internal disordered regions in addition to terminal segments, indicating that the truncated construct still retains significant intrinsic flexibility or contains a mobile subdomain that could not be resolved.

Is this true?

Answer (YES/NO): NO